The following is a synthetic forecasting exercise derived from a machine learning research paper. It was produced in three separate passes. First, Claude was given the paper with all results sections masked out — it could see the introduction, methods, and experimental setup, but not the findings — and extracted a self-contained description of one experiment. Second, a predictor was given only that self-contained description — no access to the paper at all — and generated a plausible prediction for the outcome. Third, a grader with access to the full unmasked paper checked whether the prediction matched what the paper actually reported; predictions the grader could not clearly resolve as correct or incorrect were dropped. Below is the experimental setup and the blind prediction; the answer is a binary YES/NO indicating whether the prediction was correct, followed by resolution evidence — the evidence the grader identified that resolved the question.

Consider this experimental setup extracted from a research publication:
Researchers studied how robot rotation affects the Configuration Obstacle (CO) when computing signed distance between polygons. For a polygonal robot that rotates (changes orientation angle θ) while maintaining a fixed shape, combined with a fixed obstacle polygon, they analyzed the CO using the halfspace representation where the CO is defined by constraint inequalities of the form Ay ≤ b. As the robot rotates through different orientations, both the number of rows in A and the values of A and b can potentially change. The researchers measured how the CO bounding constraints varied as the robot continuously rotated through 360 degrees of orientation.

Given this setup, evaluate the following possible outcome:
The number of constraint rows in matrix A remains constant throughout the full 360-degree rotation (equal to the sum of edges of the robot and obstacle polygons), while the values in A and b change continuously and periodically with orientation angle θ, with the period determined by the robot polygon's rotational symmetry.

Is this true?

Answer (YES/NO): NO